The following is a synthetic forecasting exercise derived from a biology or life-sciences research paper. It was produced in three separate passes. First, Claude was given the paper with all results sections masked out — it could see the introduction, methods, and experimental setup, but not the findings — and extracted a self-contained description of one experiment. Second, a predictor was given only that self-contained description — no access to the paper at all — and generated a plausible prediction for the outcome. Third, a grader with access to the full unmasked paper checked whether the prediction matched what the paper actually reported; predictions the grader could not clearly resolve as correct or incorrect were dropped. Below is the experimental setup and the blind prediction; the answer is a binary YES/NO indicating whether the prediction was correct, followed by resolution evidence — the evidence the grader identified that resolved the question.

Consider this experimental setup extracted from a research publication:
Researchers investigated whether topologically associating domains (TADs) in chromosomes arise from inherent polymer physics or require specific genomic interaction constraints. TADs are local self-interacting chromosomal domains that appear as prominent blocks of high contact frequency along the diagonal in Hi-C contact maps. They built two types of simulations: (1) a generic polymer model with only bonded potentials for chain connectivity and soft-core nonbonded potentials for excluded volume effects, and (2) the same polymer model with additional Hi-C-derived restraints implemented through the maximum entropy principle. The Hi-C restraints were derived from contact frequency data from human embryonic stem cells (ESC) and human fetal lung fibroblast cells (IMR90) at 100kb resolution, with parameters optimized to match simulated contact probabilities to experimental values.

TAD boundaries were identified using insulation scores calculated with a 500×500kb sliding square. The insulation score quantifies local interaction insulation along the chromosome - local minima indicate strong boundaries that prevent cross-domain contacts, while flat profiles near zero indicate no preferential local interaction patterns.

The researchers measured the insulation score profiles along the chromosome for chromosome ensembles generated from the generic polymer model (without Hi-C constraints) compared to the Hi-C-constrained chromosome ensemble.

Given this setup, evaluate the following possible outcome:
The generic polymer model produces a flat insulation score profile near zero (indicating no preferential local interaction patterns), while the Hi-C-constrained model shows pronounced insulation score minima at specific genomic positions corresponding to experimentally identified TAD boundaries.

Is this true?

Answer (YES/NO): YES